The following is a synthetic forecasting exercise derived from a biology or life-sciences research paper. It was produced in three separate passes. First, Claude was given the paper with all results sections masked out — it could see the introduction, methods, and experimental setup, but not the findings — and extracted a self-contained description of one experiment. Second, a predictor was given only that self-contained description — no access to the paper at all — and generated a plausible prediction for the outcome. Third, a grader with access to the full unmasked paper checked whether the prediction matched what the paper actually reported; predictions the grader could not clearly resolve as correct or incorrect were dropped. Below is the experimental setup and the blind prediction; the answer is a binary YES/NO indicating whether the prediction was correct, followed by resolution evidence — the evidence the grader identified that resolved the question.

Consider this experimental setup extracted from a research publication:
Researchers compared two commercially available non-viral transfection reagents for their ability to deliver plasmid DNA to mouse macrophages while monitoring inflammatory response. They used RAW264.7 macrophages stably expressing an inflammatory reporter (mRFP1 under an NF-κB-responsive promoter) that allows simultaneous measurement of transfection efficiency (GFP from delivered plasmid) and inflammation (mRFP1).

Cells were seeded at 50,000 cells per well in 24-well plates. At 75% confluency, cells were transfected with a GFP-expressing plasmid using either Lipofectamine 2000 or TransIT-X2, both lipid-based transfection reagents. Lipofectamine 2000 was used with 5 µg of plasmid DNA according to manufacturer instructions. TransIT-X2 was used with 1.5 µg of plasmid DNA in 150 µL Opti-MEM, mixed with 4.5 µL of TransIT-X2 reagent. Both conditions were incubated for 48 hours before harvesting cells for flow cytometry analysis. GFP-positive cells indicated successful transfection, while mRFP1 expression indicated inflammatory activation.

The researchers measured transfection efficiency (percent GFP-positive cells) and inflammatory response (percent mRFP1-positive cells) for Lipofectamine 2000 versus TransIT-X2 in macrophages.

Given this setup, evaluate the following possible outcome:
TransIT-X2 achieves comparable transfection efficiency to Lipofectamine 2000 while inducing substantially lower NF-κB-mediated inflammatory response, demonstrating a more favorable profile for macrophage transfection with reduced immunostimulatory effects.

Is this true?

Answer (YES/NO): NO